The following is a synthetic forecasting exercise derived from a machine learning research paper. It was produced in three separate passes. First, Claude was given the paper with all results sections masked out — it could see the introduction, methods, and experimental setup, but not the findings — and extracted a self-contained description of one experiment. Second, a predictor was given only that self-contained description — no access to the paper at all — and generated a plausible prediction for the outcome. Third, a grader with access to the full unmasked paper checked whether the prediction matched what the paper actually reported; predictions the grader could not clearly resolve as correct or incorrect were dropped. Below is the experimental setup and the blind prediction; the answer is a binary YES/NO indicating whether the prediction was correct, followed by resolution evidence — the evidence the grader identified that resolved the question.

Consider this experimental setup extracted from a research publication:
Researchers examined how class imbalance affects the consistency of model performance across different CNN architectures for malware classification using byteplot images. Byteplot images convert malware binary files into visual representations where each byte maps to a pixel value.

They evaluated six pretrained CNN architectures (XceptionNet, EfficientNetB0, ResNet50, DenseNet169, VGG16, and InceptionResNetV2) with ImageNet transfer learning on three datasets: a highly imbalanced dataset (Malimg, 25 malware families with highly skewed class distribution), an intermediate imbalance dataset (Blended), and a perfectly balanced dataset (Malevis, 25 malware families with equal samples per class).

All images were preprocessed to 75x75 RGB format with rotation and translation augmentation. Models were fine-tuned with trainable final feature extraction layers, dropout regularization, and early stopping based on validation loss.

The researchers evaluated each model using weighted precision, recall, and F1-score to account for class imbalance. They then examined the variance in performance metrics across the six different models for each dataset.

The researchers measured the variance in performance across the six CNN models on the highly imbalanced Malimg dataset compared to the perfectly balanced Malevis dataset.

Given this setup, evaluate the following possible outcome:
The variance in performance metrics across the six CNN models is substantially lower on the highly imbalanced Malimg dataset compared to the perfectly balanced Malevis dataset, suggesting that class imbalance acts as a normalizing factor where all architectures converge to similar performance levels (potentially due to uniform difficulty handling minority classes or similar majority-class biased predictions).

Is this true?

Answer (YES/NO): NO